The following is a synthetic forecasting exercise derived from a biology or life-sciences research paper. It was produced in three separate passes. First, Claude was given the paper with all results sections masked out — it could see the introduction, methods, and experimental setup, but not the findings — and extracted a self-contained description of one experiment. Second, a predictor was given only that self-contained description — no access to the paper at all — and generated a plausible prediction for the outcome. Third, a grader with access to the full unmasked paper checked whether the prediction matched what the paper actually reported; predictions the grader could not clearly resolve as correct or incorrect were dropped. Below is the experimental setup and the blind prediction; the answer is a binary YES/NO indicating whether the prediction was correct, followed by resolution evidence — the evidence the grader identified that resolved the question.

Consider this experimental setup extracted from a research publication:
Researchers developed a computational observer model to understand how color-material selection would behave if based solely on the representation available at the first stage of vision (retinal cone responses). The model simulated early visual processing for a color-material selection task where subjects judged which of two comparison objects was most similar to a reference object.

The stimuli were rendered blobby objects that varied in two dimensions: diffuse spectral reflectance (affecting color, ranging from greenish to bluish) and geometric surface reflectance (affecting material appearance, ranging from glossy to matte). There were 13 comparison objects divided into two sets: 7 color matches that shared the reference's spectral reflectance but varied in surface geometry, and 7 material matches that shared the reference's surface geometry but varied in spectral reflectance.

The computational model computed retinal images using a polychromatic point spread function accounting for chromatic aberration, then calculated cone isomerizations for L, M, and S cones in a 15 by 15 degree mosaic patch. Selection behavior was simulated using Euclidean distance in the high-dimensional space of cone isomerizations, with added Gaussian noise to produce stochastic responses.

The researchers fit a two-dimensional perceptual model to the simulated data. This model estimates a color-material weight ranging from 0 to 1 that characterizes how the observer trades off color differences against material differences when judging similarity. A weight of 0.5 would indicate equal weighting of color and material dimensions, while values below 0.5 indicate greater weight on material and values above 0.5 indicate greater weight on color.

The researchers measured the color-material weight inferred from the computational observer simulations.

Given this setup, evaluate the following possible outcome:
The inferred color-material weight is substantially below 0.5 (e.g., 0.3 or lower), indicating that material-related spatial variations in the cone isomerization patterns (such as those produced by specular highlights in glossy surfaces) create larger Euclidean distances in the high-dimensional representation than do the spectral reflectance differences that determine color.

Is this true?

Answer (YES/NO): NO